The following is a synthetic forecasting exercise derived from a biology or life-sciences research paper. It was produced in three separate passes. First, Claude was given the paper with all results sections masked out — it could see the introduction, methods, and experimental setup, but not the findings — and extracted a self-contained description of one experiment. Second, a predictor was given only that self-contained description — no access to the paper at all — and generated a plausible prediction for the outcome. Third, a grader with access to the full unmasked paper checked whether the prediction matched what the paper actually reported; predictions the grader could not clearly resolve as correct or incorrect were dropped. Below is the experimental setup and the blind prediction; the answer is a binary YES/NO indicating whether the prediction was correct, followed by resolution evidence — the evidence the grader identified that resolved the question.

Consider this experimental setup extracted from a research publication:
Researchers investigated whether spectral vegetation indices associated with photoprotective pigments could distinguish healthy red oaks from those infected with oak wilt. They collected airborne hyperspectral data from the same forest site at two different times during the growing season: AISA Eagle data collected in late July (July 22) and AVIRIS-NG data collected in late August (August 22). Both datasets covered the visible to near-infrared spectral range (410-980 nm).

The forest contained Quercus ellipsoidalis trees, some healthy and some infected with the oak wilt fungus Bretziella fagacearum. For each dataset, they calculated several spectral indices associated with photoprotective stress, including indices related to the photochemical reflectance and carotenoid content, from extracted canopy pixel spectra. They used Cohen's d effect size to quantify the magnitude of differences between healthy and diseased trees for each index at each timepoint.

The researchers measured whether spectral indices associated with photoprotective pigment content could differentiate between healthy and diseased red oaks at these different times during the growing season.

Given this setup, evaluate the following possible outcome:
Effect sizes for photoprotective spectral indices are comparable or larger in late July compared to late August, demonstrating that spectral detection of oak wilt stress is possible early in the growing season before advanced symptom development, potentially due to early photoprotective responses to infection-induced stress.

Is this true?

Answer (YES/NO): YES